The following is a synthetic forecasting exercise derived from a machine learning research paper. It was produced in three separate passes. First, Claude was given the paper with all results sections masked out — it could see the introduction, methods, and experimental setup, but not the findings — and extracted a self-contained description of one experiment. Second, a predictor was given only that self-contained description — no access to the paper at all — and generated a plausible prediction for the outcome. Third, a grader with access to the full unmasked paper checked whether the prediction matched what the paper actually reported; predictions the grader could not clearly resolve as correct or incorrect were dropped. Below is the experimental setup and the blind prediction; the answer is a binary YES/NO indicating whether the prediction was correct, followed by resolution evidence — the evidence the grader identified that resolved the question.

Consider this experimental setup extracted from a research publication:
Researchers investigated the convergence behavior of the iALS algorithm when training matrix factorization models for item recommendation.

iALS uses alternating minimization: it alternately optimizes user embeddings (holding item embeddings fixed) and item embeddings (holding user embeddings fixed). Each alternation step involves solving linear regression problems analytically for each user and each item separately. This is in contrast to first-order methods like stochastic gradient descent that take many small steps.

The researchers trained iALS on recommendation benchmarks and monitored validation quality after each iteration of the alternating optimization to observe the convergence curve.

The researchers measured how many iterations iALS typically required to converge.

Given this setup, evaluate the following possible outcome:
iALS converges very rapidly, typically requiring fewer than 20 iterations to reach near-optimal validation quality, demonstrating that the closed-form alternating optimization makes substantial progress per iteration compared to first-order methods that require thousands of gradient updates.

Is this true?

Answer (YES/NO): YES